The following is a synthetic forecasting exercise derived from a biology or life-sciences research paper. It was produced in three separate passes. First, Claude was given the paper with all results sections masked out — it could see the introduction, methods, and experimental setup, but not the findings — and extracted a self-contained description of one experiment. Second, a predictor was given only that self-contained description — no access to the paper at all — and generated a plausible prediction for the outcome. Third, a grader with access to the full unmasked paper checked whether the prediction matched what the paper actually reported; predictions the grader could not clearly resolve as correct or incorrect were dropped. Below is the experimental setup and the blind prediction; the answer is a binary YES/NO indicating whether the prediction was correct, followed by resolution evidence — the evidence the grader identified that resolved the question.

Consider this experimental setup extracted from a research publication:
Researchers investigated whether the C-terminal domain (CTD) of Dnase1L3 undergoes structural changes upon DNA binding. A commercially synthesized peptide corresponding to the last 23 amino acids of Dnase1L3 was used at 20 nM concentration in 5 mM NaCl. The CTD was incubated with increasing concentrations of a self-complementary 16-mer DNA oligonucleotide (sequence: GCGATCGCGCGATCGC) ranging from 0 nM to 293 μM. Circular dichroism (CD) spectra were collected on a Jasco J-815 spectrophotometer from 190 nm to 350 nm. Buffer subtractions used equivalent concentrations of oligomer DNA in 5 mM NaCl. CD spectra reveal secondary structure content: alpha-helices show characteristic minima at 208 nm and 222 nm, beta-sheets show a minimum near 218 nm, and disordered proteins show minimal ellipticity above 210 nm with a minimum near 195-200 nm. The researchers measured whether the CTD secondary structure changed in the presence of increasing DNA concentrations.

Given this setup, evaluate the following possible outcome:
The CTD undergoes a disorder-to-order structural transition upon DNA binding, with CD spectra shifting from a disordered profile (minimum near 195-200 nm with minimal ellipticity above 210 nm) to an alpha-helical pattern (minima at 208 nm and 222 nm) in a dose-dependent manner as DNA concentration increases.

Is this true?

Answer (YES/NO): NO